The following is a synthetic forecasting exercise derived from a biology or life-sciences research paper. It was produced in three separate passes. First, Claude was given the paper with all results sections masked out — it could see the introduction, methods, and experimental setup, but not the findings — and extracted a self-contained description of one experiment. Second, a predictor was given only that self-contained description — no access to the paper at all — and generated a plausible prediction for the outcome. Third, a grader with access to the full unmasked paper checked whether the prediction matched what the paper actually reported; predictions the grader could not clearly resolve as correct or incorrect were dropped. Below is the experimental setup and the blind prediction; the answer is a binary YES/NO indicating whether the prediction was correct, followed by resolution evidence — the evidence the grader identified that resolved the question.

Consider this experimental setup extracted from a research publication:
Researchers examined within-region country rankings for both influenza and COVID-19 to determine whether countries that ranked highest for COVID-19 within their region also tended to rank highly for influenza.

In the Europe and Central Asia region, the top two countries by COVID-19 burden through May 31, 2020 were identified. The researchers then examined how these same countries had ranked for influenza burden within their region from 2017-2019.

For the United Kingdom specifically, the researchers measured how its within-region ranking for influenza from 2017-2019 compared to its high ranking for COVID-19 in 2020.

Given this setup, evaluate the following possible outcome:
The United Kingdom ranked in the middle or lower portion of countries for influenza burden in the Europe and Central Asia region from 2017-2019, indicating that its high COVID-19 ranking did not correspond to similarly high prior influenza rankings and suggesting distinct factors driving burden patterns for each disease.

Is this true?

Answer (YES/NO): NO